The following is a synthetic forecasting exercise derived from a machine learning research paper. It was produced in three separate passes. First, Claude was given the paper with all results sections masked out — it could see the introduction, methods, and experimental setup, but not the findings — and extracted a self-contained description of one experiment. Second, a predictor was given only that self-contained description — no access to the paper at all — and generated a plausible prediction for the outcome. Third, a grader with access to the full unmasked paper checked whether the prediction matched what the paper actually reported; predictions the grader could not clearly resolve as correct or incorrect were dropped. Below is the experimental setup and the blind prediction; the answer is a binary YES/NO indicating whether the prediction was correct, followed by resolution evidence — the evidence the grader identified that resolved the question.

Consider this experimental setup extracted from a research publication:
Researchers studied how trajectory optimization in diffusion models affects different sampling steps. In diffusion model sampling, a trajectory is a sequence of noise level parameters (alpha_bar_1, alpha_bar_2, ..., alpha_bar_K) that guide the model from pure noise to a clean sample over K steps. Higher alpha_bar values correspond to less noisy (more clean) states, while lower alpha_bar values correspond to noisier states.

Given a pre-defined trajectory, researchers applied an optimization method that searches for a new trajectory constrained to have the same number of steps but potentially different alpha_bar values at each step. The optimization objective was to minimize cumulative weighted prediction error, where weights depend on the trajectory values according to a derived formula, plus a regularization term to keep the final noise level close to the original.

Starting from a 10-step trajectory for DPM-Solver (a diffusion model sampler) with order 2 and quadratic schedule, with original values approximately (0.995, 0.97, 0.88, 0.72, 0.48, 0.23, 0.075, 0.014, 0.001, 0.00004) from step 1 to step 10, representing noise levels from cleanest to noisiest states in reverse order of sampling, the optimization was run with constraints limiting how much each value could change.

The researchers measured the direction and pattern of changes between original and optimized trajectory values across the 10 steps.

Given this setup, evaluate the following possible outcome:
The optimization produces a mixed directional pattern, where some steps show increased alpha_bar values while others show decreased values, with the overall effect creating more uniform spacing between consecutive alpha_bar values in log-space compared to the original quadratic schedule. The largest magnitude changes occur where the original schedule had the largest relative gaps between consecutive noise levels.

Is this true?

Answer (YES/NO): NO